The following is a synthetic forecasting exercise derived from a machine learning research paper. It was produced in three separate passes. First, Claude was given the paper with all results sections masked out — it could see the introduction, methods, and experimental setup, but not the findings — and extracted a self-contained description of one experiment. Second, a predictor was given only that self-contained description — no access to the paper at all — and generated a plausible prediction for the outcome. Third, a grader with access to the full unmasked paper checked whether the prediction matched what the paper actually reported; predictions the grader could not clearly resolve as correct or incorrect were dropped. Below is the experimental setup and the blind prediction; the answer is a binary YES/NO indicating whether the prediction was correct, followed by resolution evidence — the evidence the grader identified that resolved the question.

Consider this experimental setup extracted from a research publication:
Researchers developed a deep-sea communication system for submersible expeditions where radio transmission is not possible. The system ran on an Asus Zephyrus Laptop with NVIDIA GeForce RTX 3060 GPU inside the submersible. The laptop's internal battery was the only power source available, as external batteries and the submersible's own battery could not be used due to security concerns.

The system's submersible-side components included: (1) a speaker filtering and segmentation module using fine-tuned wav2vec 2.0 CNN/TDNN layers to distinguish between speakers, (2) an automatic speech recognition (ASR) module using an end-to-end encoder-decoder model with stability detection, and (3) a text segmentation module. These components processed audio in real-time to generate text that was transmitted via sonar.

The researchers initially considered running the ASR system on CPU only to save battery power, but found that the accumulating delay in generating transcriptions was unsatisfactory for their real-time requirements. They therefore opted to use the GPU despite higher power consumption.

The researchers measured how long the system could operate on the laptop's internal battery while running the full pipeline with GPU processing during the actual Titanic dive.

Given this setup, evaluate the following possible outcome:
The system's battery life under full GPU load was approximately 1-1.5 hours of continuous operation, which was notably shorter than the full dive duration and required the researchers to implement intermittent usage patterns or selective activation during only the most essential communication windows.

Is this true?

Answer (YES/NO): NO